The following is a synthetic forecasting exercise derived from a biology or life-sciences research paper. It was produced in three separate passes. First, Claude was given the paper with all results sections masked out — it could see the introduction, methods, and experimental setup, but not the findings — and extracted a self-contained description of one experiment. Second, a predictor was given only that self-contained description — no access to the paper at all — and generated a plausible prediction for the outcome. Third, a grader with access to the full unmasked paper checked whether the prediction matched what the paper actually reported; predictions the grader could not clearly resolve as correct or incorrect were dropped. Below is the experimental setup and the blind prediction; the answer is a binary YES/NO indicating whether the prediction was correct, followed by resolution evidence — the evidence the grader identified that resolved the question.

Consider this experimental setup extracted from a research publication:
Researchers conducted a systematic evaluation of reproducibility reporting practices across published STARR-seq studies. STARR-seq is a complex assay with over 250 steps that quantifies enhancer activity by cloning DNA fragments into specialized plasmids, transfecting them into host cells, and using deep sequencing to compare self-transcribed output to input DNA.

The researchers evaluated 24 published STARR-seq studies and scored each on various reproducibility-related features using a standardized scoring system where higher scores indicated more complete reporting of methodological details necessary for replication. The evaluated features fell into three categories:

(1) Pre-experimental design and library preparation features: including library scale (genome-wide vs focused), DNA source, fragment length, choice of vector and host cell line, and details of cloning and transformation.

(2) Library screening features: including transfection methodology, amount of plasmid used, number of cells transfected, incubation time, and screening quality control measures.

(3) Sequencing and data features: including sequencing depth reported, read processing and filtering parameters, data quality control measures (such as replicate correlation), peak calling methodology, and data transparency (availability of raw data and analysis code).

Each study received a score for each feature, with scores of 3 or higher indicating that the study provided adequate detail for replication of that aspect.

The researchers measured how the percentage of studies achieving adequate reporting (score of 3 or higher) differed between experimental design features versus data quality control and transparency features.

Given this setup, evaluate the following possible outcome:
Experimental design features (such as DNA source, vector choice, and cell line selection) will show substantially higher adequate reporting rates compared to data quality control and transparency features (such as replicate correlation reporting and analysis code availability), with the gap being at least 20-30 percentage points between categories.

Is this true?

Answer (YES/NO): YES